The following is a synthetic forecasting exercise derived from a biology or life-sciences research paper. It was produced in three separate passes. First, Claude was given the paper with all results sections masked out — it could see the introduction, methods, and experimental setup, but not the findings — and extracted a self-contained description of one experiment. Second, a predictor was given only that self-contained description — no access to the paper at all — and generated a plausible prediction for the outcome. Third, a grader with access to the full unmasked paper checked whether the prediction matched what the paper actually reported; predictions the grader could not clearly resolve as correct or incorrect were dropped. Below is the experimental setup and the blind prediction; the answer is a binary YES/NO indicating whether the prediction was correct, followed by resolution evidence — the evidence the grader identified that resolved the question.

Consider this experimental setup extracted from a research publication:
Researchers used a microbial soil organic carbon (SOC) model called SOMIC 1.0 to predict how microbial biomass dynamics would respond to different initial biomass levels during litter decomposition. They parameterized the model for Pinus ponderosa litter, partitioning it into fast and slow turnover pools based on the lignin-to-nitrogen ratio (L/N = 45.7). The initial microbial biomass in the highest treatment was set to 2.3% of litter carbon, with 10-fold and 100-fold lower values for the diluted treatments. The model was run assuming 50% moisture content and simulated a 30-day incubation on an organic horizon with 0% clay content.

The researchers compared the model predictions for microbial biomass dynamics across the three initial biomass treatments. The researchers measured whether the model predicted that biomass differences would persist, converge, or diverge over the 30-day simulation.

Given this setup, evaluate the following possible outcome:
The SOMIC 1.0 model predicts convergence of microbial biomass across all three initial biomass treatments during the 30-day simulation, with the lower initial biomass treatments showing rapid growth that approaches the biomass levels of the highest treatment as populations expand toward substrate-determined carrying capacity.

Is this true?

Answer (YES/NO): YES